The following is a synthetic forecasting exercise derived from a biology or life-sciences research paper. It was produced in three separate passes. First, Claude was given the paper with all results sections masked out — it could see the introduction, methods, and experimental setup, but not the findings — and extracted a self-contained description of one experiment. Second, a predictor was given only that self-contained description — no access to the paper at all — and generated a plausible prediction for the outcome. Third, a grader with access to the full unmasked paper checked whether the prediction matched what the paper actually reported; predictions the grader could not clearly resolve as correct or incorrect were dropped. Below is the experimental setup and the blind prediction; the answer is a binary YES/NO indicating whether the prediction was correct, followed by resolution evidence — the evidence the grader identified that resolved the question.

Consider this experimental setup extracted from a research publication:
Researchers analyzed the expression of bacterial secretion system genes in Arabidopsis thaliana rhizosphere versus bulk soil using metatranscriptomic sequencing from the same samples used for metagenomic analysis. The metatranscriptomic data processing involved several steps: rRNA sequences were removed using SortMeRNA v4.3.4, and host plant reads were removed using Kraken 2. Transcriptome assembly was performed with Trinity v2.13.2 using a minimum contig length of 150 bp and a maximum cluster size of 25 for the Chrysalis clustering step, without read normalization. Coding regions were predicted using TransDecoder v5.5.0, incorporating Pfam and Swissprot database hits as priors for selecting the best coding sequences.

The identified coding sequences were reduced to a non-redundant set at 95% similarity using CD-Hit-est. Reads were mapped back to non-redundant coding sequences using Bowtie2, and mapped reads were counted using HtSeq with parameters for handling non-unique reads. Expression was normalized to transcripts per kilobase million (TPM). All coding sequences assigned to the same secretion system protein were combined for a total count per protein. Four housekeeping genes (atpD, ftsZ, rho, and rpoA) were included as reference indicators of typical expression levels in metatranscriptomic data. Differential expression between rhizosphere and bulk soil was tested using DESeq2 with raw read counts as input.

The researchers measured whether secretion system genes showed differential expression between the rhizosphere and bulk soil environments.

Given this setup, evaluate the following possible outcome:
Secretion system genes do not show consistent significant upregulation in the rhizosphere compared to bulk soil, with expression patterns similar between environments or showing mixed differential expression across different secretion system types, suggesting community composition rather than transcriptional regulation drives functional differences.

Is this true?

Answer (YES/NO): NO